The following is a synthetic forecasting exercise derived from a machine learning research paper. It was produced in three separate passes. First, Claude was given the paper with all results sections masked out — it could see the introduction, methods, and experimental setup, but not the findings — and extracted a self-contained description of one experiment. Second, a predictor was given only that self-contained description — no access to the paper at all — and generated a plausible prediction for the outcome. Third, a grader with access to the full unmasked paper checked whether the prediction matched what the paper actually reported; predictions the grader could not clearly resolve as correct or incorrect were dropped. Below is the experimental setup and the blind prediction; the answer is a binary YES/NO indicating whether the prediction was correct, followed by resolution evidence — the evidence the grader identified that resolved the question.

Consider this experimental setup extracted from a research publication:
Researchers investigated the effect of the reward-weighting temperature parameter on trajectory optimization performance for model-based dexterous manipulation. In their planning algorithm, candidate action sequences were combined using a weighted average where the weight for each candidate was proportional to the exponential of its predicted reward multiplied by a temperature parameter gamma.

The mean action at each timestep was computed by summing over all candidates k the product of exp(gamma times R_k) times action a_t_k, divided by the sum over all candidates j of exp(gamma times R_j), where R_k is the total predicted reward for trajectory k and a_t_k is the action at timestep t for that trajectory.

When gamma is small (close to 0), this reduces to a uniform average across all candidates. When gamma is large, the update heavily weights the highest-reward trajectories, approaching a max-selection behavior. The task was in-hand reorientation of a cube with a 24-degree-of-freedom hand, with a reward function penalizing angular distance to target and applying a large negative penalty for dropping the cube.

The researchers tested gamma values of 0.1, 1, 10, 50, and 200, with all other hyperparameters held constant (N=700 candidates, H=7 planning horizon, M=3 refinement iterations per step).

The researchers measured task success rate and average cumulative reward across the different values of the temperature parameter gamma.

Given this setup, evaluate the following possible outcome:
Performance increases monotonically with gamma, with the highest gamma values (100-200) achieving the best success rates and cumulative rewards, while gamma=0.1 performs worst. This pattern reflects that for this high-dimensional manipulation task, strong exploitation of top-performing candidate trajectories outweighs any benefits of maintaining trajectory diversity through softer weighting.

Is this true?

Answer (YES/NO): NO